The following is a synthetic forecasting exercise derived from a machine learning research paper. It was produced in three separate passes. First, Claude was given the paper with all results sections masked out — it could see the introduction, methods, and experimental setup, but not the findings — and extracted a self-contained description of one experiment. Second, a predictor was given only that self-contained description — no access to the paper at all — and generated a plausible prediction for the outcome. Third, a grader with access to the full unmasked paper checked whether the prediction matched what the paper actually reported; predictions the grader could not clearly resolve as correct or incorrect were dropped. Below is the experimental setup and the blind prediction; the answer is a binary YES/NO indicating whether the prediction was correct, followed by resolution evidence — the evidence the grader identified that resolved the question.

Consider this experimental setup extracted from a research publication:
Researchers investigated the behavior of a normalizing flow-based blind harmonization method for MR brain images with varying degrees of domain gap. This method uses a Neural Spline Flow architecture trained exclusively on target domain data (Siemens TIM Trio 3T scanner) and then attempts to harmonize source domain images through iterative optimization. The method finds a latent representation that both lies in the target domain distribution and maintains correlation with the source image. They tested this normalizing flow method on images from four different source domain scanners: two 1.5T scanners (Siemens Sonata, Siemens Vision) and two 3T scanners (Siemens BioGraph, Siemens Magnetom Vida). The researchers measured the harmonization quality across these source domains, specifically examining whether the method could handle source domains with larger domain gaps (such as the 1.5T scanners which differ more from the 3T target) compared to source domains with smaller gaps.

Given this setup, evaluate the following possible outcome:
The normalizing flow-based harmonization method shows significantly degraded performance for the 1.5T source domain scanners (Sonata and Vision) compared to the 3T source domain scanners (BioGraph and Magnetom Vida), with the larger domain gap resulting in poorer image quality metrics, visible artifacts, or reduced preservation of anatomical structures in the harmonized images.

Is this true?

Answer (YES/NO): NO